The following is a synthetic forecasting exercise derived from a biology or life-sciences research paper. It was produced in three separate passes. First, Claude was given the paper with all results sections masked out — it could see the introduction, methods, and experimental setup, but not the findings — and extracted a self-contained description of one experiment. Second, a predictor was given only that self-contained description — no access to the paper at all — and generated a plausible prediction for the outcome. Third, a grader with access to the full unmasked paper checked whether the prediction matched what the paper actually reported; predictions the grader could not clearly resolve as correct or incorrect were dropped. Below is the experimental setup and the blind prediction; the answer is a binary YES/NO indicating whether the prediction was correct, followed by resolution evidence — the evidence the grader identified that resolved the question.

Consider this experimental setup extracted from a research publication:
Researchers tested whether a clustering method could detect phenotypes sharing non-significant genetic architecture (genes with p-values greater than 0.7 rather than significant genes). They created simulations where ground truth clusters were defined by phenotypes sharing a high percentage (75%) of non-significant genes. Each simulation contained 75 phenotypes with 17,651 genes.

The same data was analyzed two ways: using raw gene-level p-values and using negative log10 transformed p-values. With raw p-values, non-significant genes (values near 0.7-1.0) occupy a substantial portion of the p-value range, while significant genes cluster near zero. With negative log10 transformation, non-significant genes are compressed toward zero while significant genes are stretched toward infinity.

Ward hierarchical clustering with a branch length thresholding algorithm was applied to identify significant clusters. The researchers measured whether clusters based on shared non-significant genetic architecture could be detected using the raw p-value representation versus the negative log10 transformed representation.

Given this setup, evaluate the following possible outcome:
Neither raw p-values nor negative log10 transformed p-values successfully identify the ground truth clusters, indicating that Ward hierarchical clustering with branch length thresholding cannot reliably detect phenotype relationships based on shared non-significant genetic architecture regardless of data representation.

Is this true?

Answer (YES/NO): NO